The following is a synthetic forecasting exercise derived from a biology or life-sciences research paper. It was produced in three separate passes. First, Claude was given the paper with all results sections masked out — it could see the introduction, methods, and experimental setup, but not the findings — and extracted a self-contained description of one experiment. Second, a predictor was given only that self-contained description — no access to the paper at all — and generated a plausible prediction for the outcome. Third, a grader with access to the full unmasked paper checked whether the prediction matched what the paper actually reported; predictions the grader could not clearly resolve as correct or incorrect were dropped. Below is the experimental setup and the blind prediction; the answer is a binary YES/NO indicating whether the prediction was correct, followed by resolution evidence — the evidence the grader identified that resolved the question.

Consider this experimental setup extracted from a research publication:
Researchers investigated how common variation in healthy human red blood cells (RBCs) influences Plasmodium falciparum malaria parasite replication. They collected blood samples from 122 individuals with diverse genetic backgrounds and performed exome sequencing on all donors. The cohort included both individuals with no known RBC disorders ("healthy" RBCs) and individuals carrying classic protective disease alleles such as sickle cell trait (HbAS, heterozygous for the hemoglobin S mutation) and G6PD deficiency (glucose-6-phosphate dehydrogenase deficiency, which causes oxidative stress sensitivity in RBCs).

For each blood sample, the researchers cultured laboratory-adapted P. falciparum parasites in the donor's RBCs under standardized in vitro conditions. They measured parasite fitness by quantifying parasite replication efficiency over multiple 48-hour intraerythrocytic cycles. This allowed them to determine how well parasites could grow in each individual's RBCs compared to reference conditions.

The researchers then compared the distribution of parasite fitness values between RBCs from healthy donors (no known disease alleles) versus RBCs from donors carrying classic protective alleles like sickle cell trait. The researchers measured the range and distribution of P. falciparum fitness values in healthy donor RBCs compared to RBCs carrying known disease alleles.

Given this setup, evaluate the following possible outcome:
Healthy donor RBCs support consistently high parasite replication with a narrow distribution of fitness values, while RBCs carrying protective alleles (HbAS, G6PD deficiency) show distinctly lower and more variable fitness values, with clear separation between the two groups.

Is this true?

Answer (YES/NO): NO